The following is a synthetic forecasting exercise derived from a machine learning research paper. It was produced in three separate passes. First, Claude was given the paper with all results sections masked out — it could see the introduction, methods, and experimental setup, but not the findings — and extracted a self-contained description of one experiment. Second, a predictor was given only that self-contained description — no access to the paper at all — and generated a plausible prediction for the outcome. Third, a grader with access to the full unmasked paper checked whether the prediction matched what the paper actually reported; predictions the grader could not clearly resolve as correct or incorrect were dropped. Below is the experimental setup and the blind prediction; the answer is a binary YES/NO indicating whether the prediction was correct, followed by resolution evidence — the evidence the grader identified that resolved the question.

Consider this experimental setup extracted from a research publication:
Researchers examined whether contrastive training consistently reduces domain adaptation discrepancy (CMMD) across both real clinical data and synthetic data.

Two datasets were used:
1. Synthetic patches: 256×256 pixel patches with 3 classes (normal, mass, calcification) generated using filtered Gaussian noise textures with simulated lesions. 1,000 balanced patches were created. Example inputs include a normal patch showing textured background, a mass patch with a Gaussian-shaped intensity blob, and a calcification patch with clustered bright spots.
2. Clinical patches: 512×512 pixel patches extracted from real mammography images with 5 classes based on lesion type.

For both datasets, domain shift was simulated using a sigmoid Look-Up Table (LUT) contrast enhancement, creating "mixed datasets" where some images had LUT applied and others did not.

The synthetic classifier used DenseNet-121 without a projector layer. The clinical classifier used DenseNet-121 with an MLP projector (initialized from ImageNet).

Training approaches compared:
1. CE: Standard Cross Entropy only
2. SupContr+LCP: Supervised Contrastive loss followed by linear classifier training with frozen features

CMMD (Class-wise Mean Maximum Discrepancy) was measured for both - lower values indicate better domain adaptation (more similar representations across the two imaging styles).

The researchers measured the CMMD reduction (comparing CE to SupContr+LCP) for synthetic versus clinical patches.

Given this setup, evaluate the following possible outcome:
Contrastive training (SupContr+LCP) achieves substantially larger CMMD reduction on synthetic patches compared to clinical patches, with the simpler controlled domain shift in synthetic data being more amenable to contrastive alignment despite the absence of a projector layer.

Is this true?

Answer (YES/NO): YES